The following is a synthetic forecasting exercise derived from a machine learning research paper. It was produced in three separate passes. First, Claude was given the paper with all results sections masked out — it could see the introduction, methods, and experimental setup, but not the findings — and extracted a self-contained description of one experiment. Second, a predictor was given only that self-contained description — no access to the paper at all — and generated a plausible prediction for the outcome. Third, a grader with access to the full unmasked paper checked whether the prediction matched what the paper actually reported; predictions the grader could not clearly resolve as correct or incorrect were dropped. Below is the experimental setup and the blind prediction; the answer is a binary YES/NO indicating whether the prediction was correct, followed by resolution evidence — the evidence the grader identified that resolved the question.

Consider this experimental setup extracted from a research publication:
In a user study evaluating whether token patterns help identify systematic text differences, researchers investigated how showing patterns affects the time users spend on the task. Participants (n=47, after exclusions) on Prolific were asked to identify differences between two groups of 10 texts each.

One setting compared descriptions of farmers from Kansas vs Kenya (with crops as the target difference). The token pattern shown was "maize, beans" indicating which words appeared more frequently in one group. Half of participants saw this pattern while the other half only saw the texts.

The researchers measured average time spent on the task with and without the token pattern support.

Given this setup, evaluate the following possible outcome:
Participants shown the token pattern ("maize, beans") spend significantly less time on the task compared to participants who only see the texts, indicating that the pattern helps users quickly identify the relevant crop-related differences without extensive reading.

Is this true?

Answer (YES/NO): NO